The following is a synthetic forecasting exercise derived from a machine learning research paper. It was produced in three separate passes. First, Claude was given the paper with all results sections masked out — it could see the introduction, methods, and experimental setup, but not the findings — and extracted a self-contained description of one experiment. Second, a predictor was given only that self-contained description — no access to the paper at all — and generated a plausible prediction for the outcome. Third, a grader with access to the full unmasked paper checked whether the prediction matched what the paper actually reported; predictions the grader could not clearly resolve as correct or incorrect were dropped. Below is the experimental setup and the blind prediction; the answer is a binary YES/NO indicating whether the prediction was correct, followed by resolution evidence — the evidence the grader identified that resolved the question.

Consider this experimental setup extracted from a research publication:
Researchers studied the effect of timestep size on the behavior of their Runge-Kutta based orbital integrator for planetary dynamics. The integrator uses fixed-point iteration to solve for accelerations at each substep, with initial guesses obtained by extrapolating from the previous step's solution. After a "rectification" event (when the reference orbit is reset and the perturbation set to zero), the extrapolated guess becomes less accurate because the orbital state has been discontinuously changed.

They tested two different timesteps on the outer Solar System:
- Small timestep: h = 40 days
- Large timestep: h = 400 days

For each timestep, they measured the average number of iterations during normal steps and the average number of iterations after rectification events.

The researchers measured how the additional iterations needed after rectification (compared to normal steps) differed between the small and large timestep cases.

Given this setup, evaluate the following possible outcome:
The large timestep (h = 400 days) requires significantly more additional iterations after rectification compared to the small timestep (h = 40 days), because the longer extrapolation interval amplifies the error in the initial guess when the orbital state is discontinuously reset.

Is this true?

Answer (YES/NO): NO